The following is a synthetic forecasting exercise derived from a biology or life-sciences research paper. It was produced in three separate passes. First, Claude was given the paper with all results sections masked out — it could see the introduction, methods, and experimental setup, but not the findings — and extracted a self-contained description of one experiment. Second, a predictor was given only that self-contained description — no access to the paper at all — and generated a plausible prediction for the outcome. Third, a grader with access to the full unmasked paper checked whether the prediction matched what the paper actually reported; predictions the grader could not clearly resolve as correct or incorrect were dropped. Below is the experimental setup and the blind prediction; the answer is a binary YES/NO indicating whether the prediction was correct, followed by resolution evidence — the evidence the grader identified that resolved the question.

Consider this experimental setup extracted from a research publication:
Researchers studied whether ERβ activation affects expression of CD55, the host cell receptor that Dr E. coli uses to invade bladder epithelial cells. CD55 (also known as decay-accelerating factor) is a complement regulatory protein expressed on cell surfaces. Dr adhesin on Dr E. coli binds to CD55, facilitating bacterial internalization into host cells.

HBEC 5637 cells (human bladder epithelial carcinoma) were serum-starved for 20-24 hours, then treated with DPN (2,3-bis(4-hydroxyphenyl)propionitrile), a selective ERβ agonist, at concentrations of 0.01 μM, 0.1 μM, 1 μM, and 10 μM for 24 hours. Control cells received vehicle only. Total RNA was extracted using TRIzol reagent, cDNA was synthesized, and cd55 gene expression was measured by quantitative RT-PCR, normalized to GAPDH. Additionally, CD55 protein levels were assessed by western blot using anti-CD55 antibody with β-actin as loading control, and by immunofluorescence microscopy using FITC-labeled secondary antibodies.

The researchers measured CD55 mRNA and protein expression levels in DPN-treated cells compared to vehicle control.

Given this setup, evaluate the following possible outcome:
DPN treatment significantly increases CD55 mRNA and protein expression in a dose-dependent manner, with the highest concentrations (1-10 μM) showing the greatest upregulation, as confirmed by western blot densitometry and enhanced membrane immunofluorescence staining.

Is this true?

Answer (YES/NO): NO